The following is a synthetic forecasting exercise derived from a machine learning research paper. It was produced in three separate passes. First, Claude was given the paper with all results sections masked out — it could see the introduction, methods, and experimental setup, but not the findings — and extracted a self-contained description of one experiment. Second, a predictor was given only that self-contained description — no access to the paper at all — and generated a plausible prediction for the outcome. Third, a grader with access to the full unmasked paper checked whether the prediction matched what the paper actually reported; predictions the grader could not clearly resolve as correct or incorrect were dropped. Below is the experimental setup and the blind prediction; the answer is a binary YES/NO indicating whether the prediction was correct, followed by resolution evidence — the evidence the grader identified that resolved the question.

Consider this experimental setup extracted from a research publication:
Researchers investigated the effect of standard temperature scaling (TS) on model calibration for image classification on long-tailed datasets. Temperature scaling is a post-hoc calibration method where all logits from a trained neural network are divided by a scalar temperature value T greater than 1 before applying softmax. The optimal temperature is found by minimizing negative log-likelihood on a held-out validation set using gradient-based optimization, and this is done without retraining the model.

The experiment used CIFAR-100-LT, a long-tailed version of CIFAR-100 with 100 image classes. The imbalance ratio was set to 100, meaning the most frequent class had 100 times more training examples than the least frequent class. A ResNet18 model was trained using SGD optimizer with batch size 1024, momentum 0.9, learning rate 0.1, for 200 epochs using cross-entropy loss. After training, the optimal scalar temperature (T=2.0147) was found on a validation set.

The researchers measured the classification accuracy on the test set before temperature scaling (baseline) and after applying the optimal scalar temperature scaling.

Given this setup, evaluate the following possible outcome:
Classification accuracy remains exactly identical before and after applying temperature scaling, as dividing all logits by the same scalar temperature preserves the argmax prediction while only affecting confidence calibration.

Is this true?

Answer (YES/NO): YES